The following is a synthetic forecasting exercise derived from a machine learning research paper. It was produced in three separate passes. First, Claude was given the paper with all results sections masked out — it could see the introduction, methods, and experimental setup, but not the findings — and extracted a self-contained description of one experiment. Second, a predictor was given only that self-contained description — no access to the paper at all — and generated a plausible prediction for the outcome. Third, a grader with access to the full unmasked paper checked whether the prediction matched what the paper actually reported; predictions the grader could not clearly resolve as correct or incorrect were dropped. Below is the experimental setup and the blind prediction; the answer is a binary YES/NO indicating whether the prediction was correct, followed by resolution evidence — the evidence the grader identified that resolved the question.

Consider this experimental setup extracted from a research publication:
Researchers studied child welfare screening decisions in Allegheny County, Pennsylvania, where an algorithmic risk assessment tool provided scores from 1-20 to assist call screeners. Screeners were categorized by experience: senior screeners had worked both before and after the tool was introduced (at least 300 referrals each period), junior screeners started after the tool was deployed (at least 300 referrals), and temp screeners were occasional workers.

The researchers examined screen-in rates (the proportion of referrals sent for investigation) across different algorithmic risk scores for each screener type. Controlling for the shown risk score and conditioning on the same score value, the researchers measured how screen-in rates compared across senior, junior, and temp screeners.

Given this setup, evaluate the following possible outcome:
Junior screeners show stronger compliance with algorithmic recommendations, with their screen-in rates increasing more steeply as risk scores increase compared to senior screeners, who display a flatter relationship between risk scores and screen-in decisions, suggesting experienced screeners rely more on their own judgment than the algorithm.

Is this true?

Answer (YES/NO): YES